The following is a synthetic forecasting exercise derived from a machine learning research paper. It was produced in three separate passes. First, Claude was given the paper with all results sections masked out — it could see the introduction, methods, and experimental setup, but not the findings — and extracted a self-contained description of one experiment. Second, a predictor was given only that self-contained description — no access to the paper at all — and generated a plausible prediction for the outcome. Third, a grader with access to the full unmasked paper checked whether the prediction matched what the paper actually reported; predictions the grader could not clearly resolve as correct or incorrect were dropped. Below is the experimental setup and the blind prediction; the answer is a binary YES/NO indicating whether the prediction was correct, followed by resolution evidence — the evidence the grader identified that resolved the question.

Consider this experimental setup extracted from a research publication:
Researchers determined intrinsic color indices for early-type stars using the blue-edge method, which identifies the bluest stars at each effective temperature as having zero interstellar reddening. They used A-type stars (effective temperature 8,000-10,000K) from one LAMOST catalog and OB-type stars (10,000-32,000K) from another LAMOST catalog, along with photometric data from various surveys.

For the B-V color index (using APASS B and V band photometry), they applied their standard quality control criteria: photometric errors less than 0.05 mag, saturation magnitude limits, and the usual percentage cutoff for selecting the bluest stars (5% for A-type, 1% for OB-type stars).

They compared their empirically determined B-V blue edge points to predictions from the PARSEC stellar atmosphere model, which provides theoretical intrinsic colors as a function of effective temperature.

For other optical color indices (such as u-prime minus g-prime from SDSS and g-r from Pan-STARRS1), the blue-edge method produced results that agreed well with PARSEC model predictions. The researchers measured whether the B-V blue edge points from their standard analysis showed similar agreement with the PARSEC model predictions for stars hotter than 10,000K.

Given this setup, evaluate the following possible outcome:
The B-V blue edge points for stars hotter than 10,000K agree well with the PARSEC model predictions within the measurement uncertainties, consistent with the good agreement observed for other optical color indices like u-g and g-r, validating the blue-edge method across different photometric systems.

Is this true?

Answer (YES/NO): NO